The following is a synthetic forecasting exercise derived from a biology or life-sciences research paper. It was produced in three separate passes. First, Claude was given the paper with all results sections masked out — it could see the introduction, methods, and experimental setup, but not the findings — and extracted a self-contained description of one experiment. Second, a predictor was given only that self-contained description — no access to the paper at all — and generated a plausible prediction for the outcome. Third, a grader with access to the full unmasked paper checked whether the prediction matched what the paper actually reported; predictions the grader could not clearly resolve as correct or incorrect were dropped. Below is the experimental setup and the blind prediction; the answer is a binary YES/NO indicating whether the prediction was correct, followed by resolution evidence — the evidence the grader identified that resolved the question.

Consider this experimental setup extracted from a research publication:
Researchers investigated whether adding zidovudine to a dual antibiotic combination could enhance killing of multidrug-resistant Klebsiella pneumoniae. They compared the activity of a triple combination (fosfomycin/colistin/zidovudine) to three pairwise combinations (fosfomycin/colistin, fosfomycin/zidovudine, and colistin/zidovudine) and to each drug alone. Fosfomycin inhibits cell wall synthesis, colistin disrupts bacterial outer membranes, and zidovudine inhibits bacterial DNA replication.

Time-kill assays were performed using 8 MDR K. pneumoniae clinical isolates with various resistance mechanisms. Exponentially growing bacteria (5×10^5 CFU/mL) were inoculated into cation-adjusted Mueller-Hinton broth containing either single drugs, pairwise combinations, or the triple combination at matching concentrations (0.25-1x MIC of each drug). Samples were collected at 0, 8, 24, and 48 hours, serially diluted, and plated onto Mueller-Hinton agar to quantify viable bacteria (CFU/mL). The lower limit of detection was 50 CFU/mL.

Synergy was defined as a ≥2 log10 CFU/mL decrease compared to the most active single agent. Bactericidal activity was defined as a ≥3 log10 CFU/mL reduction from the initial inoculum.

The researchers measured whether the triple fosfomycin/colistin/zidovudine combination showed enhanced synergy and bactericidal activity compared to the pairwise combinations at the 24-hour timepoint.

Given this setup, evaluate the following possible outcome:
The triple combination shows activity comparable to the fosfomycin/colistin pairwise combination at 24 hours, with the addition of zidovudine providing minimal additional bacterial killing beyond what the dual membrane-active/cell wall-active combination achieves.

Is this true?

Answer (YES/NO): YES